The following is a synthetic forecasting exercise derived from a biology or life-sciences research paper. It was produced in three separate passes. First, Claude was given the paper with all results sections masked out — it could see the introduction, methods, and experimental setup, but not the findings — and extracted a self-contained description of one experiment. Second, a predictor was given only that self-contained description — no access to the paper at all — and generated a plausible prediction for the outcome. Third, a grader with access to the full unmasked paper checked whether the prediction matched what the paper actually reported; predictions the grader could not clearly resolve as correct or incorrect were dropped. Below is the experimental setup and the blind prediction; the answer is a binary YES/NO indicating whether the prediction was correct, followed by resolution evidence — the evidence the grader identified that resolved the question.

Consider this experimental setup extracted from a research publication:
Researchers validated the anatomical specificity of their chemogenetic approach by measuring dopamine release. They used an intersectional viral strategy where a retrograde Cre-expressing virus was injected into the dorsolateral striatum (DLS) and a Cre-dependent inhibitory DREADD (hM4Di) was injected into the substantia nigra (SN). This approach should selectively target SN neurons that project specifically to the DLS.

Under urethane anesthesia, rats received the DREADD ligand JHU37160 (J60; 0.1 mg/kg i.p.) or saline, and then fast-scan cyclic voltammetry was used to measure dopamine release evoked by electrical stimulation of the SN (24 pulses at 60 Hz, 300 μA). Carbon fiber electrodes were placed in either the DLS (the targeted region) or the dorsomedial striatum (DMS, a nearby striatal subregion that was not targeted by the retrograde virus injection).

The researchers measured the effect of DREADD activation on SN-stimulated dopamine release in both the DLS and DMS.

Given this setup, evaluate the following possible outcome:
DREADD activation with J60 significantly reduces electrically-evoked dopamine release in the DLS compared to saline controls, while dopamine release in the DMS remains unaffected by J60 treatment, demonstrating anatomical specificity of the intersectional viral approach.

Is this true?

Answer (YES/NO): NO